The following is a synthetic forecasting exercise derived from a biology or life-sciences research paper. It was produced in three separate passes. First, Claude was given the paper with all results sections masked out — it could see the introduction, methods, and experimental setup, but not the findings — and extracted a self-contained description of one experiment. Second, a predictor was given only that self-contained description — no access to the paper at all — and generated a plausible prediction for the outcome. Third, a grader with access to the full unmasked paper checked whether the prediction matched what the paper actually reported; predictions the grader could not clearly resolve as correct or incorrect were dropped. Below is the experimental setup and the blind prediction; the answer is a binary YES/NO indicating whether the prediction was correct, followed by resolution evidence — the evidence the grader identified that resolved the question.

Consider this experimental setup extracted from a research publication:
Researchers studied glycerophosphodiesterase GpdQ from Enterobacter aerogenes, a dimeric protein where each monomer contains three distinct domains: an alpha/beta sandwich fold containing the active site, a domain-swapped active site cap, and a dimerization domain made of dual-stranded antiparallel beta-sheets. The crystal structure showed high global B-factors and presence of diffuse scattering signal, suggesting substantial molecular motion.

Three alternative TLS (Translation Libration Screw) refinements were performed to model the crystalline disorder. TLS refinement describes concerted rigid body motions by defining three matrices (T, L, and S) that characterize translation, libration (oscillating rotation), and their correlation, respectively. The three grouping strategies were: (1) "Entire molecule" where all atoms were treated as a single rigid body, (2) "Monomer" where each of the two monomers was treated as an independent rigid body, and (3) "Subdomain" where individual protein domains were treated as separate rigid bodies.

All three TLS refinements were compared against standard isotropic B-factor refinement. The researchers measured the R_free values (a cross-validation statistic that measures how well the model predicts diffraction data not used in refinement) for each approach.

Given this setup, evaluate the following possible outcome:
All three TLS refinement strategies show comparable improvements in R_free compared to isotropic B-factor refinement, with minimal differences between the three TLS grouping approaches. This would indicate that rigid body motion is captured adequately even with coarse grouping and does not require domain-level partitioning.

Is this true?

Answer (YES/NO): YES